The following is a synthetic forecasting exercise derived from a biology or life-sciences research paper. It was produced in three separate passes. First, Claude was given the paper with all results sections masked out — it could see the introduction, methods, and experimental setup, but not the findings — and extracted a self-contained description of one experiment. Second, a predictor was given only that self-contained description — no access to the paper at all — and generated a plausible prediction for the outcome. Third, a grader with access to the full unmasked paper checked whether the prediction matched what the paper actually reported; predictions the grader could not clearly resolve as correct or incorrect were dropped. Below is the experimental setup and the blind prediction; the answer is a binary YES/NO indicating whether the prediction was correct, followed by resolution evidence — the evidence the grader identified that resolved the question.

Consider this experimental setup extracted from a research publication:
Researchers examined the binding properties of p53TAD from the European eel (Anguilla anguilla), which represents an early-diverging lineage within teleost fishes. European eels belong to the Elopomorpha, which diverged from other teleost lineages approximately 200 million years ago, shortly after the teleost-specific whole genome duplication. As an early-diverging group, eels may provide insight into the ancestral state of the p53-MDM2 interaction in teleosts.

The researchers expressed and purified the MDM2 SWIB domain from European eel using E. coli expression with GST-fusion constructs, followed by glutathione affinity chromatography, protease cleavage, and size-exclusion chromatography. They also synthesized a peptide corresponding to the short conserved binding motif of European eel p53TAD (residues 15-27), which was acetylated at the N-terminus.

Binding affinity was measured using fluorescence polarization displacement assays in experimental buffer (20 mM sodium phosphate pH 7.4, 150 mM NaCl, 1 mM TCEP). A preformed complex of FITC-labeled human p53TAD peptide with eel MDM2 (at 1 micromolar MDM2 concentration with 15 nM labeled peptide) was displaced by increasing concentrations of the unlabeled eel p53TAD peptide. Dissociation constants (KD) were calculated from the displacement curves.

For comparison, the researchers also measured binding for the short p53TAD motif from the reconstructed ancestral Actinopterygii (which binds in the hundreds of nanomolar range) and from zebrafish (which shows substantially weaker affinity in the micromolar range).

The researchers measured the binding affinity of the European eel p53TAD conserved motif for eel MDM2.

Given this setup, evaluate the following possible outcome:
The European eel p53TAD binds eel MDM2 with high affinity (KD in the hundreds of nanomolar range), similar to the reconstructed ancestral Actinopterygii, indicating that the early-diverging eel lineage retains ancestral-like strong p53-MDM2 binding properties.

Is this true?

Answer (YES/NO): YES